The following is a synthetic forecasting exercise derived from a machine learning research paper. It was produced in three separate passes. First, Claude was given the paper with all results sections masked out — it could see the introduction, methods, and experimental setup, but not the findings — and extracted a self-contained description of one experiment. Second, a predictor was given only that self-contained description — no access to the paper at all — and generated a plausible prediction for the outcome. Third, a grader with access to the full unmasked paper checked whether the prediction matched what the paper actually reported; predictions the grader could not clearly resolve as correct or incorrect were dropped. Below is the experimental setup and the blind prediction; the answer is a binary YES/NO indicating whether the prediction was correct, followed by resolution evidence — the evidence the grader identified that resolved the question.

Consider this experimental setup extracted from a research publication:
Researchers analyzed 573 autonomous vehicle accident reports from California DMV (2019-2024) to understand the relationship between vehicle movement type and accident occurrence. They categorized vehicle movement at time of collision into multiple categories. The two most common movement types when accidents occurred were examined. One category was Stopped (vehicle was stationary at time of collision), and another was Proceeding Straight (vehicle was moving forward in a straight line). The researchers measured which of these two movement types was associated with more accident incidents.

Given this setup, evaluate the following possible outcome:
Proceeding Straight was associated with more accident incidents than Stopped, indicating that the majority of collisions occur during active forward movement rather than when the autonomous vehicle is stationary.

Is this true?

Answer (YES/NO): NO